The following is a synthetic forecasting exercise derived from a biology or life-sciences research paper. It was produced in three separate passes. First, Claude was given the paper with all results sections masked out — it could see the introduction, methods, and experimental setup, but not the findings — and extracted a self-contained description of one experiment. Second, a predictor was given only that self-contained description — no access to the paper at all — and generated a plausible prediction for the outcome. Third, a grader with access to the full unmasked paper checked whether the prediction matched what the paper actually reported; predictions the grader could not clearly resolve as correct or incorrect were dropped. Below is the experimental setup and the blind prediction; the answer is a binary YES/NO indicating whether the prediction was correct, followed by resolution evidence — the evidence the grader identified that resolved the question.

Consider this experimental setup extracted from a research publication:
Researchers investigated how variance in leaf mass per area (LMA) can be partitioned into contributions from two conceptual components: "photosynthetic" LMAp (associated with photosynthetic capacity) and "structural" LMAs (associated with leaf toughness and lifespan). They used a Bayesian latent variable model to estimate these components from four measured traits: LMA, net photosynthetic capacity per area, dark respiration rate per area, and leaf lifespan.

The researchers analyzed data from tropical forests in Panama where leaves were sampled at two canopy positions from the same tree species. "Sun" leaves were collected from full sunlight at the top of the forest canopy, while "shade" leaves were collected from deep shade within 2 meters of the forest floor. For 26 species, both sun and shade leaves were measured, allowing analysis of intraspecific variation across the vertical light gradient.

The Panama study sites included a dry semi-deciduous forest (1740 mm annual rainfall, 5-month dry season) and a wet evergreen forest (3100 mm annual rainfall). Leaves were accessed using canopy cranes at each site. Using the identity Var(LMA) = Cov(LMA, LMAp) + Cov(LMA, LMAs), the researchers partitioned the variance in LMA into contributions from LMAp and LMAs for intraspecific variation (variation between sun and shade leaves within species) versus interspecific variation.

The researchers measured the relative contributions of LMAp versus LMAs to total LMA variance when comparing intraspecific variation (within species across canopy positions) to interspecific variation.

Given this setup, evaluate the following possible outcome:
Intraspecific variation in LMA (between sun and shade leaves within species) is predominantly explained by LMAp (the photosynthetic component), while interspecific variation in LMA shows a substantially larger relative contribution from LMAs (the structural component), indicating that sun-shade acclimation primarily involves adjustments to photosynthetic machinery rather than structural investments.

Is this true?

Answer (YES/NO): NO